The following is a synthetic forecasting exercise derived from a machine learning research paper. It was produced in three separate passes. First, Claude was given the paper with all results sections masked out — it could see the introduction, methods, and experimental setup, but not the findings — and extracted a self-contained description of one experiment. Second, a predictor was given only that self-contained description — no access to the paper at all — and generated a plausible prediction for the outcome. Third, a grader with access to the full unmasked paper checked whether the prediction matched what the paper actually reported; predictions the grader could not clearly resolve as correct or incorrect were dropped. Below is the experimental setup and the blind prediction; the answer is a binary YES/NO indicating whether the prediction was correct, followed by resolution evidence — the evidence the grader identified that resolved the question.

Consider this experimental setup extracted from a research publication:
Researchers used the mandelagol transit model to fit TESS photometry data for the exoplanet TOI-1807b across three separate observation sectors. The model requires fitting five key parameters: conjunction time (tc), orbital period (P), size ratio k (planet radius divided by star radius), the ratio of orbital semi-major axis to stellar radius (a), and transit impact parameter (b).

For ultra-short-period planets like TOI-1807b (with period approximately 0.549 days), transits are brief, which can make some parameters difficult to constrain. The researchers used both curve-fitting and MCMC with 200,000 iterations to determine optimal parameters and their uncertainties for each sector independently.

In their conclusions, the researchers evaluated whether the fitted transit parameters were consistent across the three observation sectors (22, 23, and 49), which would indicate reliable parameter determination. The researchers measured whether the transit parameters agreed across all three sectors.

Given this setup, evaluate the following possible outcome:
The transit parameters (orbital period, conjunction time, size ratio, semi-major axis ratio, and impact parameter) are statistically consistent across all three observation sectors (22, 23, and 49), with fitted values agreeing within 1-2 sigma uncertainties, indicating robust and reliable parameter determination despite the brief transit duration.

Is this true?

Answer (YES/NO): YES